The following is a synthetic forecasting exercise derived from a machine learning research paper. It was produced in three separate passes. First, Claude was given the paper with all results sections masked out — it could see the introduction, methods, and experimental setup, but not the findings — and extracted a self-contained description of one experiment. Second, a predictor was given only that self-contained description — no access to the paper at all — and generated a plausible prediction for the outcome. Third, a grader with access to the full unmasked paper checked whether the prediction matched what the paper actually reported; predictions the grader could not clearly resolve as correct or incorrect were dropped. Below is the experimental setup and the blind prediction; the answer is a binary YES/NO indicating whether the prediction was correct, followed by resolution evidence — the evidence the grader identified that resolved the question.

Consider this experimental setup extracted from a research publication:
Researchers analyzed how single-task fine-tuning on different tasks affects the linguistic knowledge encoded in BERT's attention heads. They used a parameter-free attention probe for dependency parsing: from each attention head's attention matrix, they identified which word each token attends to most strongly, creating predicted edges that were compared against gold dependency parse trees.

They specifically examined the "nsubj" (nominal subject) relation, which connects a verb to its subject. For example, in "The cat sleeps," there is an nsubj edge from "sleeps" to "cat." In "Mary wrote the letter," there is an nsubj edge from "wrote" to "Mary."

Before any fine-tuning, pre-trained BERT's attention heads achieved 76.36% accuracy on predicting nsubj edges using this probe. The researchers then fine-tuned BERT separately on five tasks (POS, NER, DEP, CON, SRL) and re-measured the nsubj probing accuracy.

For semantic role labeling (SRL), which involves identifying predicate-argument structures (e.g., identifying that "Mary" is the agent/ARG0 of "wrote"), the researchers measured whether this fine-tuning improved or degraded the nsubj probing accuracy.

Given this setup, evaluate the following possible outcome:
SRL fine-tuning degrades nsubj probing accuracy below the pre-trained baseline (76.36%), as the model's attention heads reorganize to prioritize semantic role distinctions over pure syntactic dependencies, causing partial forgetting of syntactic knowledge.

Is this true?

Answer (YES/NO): NO